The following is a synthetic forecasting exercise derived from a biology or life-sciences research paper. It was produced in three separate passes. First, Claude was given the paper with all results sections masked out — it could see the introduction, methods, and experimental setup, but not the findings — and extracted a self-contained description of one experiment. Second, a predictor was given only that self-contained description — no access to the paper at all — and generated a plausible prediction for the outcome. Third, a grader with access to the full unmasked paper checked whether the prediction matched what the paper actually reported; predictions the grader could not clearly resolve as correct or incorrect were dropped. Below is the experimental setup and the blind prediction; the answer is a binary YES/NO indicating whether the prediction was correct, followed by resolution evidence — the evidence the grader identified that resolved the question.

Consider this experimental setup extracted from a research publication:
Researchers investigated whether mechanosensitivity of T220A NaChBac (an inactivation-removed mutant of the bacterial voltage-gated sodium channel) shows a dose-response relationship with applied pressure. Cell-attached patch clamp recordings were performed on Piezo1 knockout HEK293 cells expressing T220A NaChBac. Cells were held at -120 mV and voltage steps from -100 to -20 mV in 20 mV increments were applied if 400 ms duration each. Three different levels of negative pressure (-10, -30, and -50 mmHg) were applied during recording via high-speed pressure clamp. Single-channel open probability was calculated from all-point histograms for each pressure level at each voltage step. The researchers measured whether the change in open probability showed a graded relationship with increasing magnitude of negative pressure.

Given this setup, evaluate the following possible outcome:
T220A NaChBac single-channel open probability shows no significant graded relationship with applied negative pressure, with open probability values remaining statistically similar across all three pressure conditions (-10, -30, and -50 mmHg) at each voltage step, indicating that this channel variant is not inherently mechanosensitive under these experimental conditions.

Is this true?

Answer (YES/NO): NO